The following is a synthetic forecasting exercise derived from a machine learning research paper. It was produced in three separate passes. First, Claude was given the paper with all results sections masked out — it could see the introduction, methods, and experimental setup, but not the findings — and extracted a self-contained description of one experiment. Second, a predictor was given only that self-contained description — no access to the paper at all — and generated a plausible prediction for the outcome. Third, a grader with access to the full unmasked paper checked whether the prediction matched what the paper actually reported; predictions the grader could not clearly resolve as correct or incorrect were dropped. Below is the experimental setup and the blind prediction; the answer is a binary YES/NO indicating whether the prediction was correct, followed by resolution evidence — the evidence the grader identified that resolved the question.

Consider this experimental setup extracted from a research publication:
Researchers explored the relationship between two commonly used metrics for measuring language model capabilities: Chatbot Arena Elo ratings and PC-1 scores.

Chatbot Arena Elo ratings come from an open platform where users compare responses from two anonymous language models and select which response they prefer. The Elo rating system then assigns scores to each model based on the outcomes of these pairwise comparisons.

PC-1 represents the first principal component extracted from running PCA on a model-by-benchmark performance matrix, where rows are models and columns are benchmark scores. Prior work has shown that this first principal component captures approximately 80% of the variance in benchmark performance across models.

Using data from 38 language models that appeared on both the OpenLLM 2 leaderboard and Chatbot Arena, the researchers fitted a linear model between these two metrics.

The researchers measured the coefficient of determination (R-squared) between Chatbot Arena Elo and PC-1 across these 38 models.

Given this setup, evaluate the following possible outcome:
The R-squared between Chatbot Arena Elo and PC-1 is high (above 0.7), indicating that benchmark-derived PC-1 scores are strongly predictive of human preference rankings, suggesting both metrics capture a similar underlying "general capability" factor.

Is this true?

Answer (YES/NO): YES